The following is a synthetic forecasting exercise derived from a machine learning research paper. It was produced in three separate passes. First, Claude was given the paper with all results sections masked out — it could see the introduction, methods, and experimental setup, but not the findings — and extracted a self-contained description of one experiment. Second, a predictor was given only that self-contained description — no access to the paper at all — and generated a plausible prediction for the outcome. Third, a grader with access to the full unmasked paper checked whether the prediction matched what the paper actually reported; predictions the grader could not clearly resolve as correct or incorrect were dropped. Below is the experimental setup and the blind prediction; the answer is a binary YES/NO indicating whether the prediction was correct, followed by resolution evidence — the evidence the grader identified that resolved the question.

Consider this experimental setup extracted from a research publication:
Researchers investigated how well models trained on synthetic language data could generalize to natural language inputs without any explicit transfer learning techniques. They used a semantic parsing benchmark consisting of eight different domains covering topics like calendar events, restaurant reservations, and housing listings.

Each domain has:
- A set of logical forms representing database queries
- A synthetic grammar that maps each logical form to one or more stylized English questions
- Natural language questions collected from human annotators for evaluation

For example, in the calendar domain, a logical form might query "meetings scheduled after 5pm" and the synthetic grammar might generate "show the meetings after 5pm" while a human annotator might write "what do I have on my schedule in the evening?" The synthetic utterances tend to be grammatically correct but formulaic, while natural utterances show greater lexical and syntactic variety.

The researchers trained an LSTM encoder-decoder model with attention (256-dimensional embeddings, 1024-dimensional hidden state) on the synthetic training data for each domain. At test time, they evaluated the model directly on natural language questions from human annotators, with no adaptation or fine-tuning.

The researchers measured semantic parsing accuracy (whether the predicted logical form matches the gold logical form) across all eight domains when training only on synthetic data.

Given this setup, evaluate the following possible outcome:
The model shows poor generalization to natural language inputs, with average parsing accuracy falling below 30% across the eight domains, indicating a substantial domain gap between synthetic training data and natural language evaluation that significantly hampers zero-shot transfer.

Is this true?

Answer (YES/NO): YES